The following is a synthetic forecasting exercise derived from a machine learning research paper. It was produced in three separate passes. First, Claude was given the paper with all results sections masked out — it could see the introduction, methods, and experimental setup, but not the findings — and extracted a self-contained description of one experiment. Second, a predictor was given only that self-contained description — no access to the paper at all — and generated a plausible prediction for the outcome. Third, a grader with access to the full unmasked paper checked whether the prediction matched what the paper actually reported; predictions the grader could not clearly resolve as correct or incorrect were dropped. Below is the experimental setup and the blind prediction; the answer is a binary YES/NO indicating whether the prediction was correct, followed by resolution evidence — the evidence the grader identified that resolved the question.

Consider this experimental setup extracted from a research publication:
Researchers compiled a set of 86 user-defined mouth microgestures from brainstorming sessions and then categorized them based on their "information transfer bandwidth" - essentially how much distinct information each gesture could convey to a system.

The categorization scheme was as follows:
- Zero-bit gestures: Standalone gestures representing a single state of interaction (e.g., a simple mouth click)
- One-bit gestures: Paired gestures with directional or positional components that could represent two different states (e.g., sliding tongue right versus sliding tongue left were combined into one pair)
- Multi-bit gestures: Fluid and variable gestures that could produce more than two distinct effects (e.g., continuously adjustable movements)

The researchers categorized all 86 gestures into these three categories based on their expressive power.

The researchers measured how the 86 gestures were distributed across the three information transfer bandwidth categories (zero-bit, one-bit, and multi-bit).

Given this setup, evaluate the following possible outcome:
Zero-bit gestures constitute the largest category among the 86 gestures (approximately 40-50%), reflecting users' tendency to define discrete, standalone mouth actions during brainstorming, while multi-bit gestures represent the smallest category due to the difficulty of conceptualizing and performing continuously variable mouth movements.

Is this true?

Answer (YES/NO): NO